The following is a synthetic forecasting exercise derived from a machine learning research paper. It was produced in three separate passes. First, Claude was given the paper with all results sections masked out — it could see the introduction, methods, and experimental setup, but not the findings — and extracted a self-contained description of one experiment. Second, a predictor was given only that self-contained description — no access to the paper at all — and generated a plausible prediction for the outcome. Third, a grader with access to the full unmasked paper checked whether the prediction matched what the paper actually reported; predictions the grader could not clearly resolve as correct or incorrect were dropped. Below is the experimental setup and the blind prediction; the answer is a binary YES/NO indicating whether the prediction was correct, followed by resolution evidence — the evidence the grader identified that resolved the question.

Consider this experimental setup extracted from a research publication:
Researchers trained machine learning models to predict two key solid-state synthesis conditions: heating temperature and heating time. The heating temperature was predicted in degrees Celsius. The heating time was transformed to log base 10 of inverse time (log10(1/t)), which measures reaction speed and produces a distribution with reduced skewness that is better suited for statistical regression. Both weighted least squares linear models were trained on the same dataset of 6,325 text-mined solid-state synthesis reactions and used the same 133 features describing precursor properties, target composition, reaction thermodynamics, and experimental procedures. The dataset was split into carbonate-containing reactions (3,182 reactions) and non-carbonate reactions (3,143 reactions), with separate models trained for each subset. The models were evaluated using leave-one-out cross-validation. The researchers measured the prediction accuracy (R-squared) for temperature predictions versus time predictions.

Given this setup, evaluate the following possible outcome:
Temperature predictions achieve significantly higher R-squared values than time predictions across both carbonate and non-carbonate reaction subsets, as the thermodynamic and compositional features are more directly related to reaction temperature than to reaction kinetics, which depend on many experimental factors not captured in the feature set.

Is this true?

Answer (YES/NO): YES